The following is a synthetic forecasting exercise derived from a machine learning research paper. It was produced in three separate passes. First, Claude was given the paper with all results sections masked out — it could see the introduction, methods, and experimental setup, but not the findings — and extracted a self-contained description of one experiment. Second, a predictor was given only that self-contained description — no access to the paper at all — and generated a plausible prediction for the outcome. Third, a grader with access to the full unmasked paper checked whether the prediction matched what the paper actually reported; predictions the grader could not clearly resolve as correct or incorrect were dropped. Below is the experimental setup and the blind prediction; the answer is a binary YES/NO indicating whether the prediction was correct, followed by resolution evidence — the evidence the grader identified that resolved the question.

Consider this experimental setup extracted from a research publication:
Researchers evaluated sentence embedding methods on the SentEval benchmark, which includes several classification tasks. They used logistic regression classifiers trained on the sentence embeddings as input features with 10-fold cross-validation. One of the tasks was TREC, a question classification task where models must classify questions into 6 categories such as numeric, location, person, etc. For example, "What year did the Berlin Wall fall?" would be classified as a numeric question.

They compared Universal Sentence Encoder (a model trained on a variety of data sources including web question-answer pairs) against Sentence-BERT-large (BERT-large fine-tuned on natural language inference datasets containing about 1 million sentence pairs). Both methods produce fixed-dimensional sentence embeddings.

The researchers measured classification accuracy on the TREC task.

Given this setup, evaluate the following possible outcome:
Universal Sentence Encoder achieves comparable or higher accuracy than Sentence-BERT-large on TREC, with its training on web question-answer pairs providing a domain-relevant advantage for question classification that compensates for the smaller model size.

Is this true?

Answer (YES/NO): YES